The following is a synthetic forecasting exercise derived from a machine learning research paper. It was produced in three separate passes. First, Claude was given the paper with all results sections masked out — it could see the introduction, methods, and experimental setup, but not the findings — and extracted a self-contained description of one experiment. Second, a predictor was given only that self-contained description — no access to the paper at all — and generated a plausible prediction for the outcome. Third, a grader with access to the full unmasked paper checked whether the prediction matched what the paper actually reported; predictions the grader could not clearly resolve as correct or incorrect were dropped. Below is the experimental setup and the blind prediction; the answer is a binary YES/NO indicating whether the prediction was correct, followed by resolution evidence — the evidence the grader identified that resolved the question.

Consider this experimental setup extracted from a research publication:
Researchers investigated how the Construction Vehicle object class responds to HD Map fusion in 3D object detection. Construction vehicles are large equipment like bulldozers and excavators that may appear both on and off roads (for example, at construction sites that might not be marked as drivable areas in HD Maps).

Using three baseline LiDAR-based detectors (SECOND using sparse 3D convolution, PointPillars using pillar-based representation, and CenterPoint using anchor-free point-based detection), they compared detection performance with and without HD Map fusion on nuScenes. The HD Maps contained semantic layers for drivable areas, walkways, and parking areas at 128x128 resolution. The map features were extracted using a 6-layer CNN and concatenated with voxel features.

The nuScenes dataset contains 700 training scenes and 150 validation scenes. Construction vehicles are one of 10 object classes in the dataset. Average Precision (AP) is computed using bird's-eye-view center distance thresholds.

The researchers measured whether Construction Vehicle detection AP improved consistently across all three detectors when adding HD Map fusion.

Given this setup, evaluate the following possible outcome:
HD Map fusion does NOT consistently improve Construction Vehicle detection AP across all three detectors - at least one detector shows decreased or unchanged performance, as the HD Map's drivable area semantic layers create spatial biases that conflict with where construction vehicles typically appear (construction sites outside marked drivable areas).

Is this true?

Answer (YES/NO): YES